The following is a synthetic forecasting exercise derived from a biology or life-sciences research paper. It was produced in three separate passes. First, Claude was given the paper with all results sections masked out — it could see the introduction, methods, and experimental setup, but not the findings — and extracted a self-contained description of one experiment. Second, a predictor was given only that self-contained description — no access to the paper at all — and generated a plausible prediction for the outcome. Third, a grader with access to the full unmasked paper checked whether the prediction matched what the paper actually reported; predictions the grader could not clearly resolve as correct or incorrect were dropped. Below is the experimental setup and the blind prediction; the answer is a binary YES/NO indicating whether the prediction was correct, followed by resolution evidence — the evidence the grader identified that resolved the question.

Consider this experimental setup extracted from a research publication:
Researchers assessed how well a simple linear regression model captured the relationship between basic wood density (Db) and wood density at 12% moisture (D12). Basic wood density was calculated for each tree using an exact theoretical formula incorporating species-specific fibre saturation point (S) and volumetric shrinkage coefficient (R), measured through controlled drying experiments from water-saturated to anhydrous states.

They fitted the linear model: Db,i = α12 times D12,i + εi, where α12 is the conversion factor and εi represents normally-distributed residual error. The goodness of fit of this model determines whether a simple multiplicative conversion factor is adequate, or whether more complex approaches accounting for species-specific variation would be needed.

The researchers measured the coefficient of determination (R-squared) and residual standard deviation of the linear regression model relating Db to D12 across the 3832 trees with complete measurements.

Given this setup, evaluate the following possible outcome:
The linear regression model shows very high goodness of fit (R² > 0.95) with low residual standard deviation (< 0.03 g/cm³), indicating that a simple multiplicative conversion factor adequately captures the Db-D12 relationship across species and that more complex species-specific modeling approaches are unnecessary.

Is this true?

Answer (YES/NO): YES